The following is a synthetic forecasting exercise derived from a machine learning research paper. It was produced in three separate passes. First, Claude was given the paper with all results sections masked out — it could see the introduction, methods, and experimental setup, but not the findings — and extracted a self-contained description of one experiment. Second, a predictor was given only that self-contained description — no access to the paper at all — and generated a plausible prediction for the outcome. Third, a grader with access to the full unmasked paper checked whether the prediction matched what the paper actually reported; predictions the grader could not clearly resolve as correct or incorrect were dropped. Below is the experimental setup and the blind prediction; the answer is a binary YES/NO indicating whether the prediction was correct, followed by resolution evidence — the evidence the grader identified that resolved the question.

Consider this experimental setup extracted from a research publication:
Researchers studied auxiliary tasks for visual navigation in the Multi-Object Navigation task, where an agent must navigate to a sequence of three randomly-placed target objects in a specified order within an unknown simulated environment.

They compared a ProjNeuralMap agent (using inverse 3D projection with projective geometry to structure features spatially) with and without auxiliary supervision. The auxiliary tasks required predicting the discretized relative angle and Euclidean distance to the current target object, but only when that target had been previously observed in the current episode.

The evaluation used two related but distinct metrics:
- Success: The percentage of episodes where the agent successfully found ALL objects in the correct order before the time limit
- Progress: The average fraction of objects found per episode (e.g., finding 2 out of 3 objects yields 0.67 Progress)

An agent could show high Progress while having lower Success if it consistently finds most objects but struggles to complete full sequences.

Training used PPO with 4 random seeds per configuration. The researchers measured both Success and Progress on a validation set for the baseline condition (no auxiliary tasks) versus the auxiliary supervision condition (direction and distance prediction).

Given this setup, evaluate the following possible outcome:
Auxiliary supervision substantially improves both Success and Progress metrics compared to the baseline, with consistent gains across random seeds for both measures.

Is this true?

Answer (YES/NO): YES